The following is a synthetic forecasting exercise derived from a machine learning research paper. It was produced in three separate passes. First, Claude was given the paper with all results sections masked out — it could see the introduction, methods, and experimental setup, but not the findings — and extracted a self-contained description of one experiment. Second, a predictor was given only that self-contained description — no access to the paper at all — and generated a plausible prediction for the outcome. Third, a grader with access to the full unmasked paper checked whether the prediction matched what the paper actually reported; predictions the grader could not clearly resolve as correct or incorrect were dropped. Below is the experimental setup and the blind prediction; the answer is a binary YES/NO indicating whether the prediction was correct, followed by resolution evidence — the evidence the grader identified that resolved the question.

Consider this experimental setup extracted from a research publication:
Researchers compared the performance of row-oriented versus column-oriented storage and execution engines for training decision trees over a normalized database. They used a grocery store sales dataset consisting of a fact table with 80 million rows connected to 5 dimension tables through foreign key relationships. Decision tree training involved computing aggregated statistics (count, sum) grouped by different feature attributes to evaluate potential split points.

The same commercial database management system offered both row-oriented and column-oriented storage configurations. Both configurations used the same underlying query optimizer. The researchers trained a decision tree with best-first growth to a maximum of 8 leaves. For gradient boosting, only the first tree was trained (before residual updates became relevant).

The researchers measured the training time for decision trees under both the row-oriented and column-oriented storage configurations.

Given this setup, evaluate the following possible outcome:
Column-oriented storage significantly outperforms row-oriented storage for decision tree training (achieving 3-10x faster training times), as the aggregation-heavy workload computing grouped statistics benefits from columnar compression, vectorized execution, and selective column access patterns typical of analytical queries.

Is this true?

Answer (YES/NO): YES